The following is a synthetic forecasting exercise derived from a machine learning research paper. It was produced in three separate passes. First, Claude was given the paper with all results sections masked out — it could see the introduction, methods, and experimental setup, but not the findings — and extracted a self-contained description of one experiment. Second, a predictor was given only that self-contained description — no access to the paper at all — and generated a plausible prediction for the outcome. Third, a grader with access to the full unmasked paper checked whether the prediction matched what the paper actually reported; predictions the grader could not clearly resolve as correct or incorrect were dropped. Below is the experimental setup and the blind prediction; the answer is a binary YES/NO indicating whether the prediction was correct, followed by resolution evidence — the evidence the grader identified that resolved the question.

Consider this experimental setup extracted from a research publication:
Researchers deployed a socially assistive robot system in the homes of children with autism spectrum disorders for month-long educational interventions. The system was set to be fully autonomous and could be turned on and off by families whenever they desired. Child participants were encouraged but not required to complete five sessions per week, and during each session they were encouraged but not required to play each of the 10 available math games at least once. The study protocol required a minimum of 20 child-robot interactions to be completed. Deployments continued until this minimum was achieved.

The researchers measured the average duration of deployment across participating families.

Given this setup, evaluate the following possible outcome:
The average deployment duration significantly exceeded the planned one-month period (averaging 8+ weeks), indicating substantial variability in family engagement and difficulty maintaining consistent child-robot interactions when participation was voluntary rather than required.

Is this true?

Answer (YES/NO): NO